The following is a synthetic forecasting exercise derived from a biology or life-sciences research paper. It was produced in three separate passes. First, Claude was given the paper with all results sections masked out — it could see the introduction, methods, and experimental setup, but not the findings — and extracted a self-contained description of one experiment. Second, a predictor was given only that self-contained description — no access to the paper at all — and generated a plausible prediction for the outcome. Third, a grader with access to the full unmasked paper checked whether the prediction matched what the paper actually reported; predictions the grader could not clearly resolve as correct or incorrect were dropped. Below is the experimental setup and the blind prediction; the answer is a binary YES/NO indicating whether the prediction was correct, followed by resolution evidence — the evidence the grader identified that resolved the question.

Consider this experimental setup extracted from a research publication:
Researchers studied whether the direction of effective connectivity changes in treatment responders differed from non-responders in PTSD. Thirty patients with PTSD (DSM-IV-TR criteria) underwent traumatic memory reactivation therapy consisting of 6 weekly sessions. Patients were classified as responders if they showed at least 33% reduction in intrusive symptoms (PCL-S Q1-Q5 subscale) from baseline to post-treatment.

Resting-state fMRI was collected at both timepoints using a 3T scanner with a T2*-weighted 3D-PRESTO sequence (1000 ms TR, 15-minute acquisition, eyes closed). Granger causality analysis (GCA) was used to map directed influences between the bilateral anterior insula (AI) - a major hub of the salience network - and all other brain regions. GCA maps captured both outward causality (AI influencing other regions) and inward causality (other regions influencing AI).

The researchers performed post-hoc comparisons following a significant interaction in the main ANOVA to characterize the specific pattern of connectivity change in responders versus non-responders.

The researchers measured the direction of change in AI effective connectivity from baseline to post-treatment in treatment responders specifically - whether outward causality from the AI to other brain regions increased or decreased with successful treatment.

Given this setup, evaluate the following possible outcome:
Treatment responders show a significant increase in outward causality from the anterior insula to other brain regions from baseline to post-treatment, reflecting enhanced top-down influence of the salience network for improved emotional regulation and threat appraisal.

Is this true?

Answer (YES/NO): NO